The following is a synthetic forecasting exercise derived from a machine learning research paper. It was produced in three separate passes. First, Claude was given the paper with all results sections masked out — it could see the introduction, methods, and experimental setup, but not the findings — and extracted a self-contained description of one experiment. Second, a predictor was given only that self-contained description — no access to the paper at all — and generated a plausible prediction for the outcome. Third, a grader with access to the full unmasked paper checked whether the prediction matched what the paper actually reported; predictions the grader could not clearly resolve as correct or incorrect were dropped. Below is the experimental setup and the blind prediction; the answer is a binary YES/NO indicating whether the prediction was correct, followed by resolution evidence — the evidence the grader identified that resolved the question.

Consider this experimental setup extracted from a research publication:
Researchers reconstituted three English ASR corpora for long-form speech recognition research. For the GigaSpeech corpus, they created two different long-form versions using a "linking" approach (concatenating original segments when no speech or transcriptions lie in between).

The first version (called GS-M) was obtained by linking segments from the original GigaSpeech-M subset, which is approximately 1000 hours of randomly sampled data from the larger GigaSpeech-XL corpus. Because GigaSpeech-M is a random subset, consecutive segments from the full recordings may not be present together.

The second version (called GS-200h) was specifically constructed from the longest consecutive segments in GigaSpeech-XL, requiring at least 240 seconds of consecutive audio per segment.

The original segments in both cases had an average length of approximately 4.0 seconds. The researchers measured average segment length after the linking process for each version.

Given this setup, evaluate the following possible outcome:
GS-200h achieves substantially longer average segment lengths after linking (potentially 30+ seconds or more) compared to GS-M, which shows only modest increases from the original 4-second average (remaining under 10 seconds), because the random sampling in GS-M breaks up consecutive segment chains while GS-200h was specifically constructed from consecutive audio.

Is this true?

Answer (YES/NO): NO